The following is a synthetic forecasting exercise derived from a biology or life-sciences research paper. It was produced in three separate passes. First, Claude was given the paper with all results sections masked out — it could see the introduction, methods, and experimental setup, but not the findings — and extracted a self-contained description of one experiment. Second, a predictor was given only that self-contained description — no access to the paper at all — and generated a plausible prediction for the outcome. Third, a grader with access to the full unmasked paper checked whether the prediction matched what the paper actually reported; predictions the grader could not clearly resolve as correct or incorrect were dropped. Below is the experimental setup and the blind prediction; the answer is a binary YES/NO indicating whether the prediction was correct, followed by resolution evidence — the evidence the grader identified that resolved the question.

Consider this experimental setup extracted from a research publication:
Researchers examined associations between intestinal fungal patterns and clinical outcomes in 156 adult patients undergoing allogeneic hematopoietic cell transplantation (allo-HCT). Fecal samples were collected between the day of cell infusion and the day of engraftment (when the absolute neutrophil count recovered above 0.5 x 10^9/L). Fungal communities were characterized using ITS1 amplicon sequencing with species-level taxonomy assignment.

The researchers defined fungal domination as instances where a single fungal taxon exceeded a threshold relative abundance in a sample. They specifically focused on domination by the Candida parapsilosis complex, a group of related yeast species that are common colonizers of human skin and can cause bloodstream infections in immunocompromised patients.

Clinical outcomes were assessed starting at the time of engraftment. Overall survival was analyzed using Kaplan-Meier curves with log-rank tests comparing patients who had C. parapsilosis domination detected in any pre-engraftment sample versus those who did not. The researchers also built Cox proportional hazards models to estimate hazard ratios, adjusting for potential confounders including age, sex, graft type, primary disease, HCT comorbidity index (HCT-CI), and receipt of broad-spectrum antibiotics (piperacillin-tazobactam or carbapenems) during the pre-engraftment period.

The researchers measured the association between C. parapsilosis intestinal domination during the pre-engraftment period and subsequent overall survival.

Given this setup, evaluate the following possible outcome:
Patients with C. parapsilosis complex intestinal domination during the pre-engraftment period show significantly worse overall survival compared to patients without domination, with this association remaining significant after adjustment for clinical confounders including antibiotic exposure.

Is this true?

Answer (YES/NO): YES